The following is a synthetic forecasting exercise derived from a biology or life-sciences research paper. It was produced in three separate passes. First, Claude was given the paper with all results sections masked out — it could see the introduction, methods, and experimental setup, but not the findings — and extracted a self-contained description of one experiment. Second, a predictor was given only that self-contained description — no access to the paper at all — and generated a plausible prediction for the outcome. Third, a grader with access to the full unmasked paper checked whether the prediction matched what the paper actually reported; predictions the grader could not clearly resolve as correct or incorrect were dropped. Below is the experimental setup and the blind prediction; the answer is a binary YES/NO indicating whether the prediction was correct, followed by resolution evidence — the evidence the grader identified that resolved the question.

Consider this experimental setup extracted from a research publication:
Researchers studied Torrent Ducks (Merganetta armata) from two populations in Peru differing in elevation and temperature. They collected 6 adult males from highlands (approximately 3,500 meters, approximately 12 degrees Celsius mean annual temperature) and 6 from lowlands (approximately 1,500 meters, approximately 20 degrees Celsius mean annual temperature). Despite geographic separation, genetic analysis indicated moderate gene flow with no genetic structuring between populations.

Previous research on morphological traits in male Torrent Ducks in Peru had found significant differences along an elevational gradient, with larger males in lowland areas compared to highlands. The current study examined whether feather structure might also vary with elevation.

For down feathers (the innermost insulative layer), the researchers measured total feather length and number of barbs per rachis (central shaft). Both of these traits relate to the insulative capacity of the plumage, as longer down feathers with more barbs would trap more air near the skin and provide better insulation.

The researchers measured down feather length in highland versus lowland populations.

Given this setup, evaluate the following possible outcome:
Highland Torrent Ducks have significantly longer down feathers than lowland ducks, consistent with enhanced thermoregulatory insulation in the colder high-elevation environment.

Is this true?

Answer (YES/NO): YES